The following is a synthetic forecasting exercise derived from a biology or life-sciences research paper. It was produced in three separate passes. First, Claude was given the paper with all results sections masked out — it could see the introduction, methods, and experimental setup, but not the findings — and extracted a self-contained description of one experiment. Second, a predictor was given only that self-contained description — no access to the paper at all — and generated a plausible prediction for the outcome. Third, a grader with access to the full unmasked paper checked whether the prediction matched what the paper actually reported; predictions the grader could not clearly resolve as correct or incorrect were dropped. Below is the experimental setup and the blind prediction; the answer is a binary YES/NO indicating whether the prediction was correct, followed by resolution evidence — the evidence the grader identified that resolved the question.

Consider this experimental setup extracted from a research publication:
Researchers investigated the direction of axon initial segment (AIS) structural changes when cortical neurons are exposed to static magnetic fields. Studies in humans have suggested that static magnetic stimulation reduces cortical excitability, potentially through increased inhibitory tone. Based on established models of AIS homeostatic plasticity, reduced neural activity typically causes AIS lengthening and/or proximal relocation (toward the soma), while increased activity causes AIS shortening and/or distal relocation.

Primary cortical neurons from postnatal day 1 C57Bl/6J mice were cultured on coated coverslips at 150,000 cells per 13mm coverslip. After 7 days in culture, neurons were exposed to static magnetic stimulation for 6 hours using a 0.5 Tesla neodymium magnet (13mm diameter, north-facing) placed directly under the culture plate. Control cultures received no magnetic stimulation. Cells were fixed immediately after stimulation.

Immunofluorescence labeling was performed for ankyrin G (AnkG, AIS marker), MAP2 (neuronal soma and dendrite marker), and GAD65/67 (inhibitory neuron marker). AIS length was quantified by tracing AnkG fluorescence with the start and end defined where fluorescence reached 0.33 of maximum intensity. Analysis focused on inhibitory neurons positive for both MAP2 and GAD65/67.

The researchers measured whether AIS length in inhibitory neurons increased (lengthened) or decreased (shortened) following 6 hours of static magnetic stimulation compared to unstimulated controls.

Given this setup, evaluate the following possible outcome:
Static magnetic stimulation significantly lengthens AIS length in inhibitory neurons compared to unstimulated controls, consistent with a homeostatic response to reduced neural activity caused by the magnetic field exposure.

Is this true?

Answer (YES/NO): NO